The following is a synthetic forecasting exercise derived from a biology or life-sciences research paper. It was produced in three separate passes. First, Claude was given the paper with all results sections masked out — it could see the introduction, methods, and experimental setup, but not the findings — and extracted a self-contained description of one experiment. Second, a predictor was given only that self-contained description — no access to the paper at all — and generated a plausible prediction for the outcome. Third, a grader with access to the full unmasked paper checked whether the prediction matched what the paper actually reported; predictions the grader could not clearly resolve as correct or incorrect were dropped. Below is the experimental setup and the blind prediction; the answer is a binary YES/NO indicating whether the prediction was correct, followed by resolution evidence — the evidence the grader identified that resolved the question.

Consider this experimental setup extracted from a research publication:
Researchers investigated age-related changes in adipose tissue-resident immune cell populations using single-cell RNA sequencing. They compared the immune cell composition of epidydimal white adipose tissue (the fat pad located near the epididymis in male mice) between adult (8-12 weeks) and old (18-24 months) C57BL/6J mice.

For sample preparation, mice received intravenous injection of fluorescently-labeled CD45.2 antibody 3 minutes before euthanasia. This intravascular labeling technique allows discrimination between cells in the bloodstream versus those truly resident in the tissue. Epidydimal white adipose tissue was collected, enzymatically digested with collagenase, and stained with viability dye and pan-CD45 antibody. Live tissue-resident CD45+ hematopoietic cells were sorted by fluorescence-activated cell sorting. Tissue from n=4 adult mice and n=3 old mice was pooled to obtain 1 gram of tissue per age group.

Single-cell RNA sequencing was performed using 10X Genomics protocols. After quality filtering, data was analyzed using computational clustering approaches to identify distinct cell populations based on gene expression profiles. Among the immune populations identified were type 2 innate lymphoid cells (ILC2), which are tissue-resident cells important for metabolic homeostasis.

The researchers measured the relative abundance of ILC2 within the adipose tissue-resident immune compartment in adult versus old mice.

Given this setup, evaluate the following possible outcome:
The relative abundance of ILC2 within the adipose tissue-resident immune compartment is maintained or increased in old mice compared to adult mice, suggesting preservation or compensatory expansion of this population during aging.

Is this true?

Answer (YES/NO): NO